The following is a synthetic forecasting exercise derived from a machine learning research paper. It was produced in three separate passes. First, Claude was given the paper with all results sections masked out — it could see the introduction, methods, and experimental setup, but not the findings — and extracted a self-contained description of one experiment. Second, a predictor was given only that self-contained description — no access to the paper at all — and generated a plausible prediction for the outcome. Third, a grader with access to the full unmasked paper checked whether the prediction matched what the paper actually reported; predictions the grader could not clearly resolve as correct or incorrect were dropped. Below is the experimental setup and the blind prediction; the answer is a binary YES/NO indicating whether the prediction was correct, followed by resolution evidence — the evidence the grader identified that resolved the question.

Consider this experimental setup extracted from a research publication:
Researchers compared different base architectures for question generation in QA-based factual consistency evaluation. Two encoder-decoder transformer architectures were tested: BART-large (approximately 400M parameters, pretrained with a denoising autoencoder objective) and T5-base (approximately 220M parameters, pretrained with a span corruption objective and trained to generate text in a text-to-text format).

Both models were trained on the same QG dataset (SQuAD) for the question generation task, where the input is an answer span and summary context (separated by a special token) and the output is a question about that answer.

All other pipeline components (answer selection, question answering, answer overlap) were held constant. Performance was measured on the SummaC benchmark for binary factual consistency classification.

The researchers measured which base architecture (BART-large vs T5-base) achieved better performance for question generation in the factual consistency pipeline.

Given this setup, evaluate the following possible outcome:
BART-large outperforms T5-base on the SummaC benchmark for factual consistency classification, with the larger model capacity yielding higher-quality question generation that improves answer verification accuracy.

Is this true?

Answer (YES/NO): YES